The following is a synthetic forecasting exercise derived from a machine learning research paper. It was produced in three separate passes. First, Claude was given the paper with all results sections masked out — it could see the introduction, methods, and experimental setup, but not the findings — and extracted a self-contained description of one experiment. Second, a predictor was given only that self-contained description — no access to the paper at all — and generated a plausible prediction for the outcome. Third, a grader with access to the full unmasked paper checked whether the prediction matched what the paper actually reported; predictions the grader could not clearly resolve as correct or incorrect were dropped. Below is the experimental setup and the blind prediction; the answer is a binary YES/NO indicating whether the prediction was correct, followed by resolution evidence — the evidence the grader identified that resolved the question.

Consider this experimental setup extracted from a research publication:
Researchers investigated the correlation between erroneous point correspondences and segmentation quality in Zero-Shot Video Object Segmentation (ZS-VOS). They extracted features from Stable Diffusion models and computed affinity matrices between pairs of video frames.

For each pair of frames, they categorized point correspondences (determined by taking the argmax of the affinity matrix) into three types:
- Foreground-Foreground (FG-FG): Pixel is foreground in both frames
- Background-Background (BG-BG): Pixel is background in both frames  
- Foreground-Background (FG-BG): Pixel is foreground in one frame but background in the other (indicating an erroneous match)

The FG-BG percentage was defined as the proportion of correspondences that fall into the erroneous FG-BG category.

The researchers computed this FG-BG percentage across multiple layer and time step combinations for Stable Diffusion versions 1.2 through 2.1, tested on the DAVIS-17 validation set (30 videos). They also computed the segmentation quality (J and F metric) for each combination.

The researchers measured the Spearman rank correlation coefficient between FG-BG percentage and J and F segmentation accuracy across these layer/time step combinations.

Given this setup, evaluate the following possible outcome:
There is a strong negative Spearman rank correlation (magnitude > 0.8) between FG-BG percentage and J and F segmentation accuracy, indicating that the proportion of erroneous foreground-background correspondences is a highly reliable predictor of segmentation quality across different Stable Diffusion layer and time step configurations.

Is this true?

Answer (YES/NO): NO